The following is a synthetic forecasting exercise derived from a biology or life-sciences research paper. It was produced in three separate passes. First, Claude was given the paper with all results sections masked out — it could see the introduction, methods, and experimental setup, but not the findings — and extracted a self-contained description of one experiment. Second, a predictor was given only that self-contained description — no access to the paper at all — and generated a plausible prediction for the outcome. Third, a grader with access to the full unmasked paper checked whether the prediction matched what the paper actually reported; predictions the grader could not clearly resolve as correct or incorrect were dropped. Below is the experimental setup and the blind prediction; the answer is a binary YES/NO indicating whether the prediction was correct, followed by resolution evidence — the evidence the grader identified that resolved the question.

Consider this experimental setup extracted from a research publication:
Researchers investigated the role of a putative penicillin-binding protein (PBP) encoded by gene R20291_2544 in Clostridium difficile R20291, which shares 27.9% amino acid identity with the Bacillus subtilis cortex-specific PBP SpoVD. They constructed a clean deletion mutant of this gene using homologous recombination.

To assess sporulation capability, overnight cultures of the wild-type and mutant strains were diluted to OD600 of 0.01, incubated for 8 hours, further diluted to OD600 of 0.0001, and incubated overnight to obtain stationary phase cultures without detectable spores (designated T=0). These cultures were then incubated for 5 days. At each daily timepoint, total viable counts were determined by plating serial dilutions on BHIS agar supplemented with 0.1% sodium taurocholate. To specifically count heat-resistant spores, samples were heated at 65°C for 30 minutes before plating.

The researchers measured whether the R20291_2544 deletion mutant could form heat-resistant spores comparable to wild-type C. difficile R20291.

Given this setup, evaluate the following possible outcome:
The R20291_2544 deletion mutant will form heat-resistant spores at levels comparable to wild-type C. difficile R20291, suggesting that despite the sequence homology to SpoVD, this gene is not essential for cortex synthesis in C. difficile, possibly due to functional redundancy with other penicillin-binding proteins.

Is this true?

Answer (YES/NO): NO